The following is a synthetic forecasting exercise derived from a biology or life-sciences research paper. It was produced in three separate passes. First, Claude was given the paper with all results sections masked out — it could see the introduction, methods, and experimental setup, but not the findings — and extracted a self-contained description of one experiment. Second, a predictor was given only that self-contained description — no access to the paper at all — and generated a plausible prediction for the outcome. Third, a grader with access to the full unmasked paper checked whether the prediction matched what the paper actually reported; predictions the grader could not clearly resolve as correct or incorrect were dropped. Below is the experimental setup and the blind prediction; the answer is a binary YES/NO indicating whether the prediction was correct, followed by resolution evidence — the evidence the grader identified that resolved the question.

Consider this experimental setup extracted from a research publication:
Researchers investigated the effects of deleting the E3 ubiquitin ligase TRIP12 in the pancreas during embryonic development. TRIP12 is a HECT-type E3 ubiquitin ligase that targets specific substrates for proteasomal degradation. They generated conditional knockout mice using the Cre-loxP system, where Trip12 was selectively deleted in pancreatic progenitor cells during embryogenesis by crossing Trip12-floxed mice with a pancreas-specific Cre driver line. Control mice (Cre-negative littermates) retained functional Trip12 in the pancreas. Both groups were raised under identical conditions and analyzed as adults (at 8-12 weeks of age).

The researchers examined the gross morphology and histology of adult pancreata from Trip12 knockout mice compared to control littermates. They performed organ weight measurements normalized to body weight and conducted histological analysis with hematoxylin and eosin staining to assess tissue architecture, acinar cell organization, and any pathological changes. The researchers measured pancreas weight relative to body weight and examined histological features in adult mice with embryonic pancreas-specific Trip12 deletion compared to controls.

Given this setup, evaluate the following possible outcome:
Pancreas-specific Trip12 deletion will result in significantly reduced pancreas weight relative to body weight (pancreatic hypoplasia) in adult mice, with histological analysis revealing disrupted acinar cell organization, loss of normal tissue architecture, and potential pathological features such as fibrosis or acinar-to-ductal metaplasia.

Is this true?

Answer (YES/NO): NO